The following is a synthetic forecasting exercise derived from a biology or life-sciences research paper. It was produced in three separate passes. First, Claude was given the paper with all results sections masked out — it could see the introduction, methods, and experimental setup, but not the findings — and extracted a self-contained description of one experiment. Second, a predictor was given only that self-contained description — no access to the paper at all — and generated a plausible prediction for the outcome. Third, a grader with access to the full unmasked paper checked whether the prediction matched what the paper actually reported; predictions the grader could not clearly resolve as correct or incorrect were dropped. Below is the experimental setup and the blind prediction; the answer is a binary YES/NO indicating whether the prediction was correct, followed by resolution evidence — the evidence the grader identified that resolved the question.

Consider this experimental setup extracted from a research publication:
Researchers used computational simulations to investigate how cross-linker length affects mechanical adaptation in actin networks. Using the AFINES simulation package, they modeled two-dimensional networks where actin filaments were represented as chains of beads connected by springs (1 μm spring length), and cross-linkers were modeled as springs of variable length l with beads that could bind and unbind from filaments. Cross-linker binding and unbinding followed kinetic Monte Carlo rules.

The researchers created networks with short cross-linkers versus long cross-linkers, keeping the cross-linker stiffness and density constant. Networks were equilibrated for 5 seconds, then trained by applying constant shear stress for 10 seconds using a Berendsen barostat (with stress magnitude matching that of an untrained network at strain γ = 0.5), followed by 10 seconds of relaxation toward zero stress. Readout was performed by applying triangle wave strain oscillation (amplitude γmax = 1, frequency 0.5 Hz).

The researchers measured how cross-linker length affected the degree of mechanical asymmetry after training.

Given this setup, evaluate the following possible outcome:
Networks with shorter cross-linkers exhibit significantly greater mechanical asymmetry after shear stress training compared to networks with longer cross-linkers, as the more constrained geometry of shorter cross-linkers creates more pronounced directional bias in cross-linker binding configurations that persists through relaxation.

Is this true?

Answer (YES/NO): NO